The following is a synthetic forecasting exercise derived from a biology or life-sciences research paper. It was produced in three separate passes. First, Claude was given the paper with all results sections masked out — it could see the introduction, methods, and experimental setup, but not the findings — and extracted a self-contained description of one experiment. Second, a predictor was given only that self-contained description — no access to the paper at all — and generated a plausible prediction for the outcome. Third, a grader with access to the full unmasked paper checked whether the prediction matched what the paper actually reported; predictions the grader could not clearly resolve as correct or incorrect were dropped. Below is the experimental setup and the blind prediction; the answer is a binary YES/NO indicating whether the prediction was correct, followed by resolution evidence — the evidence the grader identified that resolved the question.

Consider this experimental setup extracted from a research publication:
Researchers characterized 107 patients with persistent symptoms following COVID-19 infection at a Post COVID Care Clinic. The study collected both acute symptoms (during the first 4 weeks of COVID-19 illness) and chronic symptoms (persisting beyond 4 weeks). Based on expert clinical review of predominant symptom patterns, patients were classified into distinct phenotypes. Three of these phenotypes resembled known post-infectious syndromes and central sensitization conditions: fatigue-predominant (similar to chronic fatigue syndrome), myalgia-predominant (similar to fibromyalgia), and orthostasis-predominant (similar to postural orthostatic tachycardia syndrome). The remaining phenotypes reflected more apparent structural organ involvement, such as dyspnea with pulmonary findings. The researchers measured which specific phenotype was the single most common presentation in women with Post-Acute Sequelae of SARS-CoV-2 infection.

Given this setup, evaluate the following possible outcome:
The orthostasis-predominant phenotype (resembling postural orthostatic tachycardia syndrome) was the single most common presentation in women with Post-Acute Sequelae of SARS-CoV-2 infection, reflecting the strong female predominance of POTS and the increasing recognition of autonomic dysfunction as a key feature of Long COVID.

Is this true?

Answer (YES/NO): NO